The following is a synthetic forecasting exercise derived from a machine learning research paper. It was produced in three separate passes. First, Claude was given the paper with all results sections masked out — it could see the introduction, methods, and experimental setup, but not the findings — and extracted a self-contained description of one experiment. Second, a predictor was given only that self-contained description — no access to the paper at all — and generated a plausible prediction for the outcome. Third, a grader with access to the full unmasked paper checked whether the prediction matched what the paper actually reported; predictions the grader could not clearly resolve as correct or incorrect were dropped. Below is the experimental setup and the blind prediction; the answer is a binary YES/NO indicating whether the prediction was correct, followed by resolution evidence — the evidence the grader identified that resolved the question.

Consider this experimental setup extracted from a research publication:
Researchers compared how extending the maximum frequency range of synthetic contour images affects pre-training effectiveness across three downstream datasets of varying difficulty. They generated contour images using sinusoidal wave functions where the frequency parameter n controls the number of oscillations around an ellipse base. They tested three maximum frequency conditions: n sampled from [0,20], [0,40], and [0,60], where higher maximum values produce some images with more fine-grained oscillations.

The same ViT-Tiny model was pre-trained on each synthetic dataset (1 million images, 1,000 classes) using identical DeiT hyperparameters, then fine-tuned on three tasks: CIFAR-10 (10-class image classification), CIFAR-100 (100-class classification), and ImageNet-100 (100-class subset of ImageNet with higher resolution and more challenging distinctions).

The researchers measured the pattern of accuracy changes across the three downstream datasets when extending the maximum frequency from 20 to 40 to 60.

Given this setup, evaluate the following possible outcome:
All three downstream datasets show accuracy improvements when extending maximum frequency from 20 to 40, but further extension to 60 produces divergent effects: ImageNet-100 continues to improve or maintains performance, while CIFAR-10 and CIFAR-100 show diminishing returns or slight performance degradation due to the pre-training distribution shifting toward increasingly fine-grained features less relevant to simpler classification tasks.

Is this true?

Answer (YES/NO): NO